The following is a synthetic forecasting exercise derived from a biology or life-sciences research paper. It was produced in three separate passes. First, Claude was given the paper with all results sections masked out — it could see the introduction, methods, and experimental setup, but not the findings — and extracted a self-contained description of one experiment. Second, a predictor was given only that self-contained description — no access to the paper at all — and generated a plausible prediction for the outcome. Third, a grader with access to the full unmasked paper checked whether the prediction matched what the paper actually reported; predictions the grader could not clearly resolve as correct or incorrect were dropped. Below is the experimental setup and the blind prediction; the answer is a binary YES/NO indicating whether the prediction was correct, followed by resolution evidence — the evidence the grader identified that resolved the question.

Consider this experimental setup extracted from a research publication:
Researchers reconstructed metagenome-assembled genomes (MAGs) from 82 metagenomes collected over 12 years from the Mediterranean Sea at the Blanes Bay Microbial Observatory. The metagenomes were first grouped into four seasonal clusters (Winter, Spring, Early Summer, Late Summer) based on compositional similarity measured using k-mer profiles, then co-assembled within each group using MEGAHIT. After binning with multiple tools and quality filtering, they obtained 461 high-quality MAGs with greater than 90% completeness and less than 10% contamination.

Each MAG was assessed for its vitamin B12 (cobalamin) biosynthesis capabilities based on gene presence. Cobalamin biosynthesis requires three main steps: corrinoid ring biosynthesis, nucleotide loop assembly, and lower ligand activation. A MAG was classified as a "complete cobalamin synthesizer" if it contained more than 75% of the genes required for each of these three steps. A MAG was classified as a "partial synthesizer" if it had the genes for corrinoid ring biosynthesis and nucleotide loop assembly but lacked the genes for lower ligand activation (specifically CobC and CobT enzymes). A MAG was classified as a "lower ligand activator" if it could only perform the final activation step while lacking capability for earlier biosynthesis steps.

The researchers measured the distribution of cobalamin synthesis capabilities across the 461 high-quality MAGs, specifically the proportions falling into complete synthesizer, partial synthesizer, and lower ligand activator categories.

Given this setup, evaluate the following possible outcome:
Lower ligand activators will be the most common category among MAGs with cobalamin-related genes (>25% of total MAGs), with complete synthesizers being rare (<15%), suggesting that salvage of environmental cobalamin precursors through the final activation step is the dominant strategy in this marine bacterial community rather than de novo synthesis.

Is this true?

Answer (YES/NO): NO